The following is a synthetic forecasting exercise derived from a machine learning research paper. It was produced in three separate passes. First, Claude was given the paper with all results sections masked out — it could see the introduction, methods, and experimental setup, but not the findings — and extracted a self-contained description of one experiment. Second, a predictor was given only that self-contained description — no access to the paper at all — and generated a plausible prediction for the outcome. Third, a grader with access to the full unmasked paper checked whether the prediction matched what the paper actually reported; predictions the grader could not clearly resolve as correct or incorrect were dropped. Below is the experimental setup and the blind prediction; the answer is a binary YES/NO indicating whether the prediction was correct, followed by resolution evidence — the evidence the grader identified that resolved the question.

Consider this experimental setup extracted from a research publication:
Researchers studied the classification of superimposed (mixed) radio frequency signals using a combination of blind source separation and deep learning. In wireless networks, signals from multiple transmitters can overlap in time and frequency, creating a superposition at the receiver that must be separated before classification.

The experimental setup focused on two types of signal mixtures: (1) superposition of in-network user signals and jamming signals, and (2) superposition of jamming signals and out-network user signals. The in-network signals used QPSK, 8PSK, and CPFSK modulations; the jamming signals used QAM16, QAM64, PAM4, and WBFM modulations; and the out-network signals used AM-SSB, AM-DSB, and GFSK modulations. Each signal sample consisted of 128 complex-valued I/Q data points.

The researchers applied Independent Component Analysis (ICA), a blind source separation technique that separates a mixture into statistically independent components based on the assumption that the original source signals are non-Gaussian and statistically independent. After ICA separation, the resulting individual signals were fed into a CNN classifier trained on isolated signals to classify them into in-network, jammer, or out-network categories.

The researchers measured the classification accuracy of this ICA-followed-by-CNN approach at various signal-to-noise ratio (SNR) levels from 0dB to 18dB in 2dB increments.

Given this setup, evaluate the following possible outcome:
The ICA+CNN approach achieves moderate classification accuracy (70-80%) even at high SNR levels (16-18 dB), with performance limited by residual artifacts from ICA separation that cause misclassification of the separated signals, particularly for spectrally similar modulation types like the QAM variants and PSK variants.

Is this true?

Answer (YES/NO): NO